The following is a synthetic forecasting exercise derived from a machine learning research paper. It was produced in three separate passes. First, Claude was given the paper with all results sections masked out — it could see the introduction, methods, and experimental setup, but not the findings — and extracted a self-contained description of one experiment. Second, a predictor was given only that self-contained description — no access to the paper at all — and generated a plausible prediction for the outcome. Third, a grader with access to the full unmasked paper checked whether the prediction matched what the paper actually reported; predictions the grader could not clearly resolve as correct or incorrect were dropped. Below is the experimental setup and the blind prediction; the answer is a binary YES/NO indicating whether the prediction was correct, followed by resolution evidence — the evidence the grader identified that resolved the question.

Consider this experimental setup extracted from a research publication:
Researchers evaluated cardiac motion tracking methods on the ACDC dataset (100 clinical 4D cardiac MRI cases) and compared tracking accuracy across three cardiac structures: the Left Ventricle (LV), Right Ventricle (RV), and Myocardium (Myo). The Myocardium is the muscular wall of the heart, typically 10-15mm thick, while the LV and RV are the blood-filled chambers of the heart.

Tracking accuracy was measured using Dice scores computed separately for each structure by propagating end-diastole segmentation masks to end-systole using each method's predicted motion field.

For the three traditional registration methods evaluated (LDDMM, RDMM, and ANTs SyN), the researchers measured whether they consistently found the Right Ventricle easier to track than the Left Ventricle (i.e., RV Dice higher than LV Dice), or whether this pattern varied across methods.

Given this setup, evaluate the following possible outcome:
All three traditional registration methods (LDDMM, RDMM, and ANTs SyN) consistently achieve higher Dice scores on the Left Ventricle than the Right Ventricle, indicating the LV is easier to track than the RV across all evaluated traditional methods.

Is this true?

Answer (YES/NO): NO